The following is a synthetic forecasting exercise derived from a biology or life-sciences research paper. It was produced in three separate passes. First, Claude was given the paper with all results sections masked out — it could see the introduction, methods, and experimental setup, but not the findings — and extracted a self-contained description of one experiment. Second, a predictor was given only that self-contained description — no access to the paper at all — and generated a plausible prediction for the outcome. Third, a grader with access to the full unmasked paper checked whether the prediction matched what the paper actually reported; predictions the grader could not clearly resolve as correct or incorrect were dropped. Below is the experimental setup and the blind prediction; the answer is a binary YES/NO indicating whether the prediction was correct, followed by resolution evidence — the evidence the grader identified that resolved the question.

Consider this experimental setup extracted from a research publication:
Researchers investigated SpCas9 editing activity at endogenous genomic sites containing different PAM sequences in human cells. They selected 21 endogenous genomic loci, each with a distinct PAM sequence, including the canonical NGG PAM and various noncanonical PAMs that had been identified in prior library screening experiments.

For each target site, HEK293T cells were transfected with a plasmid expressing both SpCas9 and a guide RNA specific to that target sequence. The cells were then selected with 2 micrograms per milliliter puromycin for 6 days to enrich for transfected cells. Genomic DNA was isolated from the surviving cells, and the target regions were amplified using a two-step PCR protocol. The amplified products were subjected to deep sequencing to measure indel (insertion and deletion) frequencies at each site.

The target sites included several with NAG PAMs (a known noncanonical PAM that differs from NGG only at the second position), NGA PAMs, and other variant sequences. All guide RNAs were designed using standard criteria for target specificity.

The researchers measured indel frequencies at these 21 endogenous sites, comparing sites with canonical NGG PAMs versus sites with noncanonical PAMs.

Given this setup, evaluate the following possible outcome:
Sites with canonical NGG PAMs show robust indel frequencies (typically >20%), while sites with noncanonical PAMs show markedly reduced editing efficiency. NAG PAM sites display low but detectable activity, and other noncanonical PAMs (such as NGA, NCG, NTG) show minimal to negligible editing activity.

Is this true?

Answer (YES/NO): NO